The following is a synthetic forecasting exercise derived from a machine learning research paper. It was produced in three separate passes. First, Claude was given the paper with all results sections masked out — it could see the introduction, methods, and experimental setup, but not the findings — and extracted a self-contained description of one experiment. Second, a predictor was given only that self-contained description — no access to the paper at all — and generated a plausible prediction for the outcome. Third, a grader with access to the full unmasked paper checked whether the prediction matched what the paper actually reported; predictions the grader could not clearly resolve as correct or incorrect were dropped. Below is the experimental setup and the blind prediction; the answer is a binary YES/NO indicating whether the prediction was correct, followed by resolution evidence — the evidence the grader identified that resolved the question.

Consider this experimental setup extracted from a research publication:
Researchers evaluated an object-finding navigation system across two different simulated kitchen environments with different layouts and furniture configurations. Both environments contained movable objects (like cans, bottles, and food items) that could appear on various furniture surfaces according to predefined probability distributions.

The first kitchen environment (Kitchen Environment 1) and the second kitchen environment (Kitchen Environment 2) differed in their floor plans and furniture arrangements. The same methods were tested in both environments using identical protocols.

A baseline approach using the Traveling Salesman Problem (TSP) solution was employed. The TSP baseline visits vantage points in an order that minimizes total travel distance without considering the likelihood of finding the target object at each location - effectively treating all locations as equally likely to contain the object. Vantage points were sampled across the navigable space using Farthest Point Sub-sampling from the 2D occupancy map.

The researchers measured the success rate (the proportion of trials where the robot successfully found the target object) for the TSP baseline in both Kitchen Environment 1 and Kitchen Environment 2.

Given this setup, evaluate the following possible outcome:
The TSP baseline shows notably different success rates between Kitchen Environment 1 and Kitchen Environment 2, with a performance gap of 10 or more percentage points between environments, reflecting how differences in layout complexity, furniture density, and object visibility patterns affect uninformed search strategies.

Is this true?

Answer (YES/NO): YES